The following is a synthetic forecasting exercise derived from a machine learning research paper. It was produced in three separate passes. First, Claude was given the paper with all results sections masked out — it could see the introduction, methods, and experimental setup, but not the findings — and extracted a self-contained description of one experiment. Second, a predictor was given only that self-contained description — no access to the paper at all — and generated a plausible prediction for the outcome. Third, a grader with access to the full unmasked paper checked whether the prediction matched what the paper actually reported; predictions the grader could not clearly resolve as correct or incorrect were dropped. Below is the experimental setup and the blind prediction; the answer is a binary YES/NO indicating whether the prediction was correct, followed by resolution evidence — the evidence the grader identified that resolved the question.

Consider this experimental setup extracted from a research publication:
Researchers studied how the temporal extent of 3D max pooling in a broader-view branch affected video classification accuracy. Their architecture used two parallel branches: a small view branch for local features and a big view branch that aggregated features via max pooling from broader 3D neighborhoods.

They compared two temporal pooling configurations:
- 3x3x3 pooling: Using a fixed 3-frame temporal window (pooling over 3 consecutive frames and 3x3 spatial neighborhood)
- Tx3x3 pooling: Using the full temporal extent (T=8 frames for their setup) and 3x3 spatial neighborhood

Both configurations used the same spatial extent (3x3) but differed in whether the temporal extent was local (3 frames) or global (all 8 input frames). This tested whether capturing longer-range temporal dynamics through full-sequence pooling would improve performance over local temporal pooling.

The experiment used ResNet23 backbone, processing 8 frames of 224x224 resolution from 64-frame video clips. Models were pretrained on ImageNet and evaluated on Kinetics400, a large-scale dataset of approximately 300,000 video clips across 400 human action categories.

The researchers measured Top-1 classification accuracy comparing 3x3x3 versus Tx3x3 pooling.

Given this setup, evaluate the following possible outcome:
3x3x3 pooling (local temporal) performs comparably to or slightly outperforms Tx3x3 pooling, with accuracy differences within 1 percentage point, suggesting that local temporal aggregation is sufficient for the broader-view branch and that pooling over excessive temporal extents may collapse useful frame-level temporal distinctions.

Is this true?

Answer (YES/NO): YES